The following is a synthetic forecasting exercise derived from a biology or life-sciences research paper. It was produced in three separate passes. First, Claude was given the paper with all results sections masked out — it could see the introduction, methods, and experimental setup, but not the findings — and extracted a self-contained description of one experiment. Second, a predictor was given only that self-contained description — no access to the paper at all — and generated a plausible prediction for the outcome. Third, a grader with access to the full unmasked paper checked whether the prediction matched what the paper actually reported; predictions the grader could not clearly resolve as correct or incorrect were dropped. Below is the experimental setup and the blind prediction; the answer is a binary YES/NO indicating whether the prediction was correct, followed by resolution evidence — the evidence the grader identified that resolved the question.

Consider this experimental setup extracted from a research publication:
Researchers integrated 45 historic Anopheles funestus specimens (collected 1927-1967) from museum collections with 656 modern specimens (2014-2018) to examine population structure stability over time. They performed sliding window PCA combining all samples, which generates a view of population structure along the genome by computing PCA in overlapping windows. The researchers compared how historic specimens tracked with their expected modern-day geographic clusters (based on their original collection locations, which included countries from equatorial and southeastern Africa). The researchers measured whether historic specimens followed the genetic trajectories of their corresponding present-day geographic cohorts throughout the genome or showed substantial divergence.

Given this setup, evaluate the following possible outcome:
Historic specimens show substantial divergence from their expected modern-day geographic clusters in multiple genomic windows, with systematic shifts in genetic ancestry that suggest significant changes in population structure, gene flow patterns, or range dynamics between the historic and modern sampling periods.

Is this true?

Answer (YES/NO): NO